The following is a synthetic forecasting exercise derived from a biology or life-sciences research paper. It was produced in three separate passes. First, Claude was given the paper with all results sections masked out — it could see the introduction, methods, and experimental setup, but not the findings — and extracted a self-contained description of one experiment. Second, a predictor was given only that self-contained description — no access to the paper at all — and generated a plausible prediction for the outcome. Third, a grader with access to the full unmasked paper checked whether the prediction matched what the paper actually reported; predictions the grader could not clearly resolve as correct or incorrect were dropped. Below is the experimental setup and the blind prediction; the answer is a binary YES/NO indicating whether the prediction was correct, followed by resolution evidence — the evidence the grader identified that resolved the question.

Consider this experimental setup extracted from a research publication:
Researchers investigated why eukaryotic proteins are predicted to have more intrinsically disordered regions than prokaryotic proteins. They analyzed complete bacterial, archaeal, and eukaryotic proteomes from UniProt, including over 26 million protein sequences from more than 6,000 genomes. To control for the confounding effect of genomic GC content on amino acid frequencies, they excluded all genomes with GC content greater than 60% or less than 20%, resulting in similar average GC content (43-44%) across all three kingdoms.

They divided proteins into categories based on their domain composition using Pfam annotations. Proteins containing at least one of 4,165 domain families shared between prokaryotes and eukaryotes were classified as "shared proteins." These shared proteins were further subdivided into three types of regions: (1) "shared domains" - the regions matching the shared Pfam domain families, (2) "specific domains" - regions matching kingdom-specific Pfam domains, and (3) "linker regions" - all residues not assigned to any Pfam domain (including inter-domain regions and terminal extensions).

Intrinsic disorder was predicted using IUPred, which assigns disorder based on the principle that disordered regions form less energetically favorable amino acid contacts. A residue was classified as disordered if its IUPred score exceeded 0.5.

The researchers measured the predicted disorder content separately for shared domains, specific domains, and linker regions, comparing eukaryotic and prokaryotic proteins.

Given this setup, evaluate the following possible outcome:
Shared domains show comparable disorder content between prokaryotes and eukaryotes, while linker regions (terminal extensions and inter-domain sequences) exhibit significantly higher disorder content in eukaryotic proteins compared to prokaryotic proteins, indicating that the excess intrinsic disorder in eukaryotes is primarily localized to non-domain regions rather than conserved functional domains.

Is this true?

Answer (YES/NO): YES